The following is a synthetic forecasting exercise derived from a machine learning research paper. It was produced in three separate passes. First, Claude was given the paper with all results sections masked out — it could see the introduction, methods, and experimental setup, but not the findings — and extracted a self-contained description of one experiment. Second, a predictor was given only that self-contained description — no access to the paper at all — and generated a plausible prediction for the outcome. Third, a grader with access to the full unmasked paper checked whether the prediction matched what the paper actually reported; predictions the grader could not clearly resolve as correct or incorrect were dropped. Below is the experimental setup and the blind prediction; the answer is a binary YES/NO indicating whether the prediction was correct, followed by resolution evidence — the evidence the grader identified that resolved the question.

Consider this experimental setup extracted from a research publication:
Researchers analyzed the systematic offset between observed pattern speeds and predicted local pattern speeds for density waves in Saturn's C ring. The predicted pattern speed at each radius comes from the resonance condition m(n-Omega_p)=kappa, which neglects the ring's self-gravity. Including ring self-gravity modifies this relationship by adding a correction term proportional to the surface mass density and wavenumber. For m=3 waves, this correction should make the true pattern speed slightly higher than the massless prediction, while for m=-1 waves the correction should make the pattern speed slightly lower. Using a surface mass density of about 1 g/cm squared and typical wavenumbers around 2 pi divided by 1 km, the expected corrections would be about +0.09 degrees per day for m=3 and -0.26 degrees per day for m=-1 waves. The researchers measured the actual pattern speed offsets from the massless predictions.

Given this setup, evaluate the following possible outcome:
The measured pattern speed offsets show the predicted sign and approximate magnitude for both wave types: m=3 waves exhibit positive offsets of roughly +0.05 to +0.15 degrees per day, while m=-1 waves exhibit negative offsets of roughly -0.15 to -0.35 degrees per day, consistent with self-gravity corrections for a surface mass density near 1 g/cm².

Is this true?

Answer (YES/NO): YES